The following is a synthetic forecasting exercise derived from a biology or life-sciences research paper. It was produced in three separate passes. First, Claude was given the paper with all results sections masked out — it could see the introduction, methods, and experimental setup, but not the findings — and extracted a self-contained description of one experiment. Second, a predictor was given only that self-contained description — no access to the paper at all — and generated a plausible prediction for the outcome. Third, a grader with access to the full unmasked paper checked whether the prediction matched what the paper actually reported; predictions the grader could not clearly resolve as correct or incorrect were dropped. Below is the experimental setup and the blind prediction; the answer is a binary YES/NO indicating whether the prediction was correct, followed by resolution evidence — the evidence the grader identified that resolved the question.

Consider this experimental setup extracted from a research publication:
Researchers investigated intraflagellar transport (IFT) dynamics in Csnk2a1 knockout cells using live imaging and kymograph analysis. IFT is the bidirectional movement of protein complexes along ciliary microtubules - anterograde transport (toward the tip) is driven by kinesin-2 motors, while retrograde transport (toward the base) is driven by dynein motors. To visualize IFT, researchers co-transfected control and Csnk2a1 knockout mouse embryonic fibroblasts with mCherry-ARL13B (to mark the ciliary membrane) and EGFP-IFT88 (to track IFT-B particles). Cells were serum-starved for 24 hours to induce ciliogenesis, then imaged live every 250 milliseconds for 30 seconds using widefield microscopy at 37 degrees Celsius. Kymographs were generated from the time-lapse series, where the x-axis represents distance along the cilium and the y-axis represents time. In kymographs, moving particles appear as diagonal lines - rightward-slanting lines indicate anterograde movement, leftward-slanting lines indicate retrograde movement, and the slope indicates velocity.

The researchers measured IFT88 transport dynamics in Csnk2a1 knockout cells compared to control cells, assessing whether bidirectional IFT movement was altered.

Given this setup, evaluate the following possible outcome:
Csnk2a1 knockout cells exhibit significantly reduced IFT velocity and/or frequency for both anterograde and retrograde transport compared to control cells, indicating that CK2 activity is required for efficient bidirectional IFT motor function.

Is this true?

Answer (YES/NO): NO